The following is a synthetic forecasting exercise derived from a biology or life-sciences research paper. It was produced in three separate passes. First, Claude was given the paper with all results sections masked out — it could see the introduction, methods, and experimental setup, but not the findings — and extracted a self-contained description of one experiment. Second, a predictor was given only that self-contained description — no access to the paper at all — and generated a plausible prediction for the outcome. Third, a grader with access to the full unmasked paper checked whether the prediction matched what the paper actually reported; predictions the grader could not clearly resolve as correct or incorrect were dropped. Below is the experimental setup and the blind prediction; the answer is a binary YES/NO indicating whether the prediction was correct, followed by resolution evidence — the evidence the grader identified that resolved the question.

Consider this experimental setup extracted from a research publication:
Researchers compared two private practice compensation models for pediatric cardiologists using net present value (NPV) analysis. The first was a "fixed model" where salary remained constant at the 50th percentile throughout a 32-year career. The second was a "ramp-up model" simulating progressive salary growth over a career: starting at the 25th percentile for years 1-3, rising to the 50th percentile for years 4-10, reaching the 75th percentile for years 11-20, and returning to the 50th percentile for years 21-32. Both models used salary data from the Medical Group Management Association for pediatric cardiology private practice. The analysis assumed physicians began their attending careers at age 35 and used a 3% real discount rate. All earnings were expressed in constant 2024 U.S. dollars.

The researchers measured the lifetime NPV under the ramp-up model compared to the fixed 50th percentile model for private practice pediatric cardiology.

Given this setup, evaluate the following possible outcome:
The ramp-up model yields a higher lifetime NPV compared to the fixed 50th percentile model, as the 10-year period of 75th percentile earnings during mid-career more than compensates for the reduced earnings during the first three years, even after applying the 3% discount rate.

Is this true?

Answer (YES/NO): YES